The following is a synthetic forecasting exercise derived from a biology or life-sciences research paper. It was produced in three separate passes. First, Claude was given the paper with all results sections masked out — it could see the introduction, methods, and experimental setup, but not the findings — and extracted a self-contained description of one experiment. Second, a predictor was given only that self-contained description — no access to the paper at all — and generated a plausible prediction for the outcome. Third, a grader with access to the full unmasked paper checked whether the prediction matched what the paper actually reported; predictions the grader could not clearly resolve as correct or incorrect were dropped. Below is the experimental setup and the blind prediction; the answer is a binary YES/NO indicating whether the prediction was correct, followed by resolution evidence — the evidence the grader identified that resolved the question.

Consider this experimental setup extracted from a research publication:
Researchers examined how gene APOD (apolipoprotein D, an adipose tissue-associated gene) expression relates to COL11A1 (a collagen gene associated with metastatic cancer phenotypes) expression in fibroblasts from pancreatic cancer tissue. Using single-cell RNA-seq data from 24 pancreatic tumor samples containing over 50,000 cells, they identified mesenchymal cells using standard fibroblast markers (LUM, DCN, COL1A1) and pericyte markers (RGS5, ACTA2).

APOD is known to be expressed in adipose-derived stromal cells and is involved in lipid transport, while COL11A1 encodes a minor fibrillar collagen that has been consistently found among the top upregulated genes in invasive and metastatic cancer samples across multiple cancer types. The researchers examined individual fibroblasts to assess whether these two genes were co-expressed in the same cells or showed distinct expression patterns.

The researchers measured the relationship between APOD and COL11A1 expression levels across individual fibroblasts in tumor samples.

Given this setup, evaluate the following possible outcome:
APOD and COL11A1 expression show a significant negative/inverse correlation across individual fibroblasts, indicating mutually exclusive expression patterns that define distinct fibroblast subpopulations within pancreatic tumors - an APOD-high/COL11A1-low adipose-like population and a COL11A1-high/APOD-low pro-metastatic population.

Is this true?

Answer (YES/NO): YES